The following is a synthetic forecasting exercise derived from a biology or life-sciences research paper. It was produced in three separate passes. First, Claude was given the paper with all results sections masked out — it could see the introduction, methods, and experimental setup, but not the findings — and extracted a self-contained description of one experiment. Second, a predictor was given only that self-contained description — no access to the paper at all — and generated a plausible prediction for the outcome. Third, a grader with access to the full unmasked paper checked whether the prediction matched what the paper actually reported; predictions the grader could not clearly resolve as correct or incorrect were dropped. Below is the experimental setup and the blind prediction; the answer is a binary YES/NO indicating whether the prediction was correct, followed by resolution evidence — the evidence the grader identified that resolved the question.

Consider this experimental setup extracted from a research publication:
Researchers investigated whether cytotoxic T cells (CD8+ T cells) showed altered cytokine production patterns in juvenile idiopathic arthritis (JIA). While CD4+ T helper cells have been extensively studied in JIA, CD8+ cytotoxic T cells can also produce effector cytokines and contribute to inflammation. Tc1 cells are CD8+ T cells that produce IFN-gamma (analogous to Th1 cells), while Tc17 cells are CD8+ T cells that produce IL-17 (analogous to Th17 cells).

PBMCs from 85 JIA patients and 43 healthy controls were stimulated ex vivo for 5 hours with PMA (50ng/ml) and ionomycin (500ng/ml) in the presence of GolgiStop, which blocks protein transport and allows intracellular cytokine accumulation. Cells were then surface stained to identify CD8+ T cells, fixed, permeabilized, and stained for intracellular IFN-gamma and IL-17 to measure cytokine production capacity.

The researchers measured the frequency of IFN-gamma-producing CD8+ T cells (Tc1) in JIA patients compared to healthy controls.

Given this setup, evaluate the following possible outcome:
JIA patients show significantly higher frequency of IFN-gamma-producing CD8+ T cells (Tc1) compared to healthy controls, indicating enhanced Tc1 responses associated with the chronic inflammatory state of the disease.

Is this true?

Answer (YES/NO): NO